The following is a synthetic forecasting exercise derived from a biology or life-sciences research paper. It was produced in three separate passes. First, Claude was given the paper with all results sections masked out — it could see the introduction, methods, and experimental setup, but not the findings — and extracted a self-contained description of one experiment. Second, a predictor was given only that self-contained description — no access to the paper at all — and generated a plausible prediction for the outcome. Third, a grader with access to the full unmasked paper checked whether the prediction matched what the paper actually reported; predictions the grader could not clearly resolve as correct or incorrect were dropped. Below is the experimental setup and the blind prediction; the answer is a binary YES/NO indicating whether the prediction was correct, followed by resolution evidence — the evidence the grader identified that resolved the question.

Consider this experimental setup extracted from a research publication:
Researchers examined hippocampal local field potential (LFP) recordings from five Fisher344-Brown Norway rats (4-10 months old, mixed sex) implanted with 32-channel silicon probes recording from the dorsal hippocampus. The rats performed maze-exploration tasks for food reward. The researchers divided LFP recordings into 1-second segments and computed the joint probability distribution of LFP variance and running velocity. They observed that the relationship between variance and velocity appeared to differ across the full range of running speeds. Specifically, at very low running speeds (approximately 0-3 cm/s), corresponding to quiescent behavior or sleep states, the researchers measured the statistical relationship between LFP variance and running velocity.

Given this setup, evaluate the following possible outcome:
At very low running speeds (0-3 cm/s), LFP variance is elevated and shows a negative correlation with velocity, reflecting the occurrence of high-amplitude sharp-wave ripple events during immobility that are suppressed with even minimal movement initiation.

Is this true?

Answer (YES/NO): NO